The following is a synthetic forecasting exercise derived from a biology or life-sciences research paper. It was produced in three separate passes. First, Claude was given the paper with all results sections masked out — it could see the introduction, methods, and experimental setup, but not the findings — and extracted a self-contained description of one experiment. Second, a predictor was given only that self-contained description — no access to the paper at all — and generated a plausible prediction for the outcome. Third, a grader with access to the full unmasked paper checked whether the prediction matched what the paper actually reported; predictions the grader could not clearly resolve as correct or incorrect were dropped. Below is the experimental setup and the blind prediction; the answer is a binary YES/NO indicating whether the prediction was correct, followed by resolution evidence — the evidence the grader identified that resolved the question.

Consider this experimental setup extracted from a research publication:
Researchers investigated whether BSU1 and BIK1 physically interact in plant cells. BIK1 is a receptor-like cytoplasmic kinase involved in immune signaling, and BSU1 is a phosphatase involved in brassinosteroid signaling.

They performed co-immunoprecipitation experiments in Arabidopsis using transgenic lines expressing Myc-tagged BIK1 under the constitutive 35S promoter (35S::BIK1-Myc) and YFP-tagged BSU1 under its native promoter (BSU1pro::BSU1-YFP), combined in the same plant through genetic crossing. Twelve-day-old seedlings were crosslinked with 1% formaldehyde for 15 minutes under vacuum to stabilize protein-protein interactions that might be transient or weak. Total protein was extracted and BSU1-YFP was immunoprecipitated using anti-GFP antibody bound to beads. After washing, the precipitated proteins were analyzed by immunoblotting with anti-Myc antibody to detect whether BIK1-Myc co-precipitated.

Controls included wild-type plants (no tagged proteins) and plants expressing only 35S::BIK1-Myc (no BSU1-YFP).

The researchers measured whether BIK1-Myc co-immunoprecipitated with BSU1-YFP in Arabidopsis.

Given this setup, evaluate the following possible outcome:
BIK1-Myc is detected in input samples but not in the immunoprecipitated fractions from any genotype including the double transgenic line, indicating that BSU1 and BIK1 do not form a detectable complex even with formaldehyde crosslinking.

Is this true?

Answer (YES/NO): NO